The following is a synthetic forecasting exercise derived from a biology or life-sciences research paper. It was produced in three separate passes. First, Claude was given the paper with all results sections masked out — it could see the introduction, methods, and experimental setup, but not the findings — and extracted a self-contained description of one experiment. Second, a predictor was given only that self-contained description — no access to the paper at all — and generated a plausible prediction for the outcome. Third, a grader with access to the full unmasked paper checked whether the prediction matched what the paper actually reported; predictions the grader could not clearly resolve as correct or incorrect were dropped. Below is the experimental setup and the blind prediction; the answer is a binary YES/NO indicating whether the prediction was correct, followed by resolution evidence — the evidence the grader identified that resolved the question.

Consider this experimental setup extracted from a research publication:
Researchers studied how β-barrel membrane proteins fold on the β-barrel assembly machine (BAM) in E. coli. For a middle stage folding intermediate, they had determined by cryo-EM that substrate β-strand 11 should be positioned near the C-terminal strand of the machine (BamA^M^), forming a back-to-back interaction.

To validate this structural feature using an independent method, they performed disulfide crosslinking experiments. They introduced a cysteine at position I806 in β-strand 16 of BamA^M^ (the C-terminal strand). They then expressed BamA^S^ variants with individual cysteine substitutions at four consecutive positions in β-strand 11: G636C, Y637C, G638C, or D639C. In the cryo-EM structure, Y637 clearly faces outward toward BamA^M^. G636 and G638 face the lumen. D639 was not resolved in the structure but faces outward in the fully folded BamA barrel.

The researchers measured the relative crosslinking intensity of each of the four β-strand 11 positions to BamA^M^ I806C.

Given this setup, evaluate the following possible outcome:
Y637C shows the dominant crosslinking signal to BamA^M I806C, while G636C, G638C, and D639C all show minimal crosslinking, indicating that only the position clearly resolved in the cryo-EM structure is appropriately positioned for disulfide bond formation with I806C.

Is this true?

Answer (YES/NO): NO